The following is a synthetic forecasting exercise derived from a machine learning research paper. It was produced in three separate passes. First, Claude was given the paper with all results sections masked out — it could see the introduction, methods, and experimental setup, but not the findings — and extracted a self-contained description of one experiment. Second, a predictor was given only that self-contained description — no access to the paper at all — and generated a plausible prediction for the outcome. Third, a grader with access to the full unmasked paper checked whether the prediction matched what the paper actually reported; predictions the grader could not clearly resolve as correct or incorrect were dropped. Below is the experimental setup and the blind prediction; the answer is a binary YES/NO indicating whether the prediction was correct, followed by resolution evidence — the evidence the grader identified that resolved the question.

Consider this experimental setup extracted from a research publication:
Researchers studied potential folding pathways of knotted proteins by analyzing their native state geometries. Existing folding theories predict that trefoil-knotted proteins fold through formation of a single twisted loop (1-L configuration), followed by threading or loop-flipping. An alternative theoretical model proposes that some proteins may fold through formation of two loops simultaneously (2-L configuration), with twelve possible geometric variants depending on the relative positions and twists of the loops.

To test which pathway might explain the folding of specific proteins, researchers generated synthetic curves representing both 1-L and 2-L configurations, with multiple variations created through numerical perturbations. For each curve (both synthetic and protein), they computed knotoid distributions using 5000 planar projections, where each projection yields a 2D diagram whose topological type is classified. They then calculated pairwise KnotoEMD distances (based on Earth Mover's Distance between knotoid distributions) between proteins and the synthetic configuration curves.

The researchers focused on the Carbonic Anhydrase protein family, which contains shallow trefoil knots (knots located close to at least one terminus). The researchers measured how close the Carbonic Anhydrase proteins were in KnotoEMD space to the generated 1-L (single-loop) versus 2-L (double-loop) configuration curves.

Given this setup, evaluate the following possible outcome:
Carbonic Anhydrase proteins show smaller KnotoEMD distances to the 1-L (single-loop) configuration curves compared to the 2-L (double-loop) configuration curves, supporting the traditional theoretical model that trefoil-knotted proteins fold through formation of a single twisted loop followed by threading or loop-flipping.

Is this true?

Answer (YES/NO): NO